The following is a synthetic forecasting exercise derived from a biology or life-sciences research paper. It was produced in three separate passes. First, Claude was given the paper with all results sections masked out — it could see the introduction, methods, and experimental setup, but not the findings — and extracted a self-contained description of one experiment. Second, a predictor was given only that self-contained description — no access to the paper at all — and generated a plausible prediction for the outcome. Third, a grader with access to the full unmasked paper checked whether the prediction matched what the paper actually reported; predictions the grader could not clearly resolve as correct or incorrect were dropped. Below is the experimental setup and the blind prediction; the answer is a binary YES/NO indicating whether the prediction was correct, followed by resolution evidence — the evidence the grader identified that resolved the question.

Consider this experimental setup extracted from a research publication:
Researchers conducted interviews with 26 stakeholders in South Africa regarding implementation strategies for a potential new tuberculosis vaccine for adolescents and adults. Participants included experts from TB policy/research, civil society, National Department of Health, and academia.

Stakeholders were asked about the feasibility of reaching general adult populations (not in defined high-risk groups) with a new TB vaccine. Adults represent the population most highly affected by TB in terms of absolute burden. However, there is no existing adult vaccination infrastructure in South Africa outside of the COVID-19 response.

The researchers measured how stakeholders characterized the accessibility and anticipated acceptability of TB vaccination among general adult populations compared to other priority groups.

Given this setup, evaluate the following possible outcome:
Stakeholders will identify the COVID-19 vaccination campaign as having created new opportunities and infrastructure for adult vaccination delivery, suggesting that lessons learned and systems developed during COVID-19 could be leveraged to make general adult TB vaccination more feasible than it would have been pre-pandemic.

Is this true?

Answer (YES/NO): NO